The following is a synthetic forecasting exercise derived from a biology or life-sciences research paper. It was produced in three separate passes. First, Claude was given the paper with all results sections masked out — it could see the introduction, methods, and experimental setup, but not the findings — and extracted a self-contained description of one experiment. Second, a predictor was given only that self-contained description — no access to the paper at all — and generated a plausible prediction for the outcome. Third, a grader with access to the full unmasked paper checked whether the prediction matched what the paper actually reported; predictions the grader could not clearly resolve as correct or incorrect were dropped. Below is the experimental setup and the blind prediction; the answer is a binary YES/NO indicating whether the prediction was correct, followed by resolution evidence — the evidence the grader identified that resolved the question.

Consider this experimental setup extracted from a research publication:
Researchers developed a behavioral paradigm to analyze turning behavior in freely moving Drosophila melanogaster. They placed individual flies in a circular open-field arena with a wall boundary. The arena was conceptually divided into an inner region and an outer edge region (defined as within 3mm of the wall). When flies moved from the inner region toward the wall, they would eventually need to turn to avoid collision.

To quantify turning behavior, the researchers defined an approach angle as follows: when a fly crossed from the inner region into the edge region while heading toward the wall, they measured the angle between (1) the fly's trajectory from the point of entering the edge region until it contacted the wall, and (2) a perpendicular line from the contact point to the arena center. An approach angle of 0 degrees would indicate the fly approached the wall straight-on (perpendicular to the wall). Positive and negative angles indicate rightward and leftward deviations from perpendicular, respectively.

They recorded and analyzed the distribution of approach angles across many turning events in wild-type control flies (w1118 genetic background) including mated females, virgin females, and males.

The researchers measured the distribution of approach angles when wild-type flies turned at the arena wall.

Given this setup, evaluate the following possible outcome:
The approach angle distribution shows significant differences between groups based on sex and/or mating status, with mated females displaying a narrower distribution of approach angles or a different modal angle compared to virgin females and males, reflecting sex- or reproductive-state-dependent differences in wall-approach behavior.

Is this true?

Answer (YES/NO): NO